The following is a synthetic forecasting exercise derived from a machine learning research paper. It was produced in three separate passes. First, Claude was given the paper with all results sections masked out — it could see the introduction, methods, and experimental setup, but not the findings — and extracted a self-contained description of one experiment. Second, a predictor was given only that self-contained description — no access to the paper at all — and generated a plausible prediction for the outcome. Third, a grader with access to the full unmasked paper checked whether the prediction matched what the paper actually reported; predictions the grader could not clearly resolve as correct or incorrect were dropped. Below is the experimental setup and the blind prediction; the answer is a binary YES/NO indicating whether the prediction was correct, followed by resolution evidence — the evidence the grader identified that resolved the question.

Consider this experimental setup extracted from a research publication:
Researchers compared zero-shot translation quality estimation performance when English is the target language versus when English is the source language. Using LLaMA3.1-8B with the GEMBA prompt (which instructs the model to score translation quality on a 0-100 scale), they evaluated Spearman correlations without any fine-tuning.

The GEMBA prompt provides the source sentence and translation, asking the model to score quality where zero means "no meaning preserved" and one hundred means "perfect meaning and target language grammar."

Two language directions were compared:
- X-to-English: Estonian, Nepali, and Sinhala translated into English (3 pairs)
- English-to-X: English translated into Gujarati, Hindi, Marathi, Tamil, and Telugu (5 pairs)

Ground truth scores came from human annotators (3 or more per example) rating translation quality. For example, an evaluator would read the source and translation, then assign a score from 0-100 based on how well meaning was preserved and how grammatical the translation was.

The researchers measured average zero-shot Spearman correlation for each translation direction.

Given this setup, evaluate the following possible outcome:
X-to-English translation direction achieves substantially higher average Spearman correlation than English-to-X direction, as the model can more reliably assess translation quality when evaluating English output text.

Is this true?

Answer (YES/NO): YES